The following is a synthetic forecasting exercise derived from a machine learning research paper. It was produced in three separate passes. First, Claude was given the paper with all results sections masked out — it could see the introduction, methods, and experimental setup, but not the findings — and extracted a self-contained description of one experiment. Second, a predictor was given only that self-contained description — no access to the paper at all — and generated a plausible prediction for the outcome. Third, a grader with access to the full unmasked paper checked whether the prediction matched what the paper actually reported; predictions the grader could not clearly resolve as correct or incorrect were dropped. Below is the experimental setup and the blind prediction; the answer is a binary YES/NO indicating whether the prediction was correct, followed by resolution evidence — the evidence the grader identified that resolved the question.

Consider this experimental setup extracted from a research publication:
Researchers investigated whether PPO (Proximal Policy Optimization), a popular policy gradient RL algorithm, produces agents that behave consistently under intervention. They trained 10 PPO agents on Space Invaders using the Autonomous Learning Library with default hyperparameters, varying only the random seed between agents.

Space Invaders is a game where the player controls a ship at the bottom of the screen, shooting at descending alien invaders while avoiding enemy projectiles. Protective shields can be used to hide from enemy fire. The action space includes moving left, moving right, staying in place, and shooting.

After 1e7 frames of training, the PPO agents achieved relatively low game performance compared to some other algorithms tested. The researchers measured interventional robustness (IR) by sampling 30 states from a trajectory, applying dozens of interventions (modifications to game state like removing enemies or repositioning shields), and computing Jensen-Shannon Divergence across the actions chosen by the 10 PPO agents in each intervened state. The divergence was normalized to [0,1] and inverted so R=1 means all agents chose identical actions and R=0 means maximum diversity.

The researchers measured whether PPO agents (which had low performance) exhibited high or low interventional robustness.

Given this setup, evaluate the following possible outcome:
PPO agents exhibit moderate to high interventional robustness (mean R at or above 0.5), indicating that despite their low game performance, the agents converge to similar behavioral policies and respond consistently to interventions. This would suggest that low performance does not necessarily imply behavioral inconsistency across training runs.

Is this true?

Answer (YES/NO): NO